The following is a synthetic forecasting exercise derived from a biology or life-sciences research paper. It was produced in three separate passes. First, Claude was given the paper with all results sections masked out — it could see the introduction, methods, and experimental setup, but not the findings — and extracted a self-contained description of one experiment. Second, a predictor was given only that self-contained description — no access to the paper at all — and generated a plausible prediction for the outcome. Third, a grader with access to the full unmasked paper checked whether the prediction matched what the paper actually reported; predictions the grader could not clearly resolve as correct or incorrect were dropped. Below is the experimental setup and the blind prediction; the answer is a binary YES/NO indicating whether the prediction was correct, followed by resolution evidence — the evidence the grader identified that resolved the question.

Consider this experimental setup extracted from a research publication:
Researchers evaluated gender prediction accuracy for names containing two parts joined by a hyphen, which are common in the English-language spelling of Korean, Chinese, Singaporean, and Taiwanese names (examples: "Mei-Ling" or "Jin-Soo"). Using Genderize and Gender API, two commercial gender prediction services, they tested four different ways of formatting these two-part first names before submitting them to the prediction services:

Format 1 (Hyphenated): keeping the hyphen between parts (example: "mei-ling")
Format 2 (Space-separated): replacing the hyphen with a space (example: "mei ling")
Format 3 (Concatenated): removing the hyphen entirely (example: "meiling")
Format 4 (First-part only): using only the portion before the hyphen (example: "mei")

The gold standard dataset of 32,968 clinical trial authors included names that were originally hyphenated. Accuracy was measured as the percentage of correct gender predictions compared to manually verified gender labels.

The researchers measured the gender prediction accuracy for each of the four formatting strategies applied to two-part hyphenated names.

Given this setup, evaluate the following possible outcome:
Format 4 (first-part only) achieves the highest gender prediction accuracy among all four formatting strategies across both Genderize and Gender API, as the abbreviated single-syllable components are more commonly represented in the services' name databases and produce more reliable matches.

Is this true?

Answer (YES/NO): NO